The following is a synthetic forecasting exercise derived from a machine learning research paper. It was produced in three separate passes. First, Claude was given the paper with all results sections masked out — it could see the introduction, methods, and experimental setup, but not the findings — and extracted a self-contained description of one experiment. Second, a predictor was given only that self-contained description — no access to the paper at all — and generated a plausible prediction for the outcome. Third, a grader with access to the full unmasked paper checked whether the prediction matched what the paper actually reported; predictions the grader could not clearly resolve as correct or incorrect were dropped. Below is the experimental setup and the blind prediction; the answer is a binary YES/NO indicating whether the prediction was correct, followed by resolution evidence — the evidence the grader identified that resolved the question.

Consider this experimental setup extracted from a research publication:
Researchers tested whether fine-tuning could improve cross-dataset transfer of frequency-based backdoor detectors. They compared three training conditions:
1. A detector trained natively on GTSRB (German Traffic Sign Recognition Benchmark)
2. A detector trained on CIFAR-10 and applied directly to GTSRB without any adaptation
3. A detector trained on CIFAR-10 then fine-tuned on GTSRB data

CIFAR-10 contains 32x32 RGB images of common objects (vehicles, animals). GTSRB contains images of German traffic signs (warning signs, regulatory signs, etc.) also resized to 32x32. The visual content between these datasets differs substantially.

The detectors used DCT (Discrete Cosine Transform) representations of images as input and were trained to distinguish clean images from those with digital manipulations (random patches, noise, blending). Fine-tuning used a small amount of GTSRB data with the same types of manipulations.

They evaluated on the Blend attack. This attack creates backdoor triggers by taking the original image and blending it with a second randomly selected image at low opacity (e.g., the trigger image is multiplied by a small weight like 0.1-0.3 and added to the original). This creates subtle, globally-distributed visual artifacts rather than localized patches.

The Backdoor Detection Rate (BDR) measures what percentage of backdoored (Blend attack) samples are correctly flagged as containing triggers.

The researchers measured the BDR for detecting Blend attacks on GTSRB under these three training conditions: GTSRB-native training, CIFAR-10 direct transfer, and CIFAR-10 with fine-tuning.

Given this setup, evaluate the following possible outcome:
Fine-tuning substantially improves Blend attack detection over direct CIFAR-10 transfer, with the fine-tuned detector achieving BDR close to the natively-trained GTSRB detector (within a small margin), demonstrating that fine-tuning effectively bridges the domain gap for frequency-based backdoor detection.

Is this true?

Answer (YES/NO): NO